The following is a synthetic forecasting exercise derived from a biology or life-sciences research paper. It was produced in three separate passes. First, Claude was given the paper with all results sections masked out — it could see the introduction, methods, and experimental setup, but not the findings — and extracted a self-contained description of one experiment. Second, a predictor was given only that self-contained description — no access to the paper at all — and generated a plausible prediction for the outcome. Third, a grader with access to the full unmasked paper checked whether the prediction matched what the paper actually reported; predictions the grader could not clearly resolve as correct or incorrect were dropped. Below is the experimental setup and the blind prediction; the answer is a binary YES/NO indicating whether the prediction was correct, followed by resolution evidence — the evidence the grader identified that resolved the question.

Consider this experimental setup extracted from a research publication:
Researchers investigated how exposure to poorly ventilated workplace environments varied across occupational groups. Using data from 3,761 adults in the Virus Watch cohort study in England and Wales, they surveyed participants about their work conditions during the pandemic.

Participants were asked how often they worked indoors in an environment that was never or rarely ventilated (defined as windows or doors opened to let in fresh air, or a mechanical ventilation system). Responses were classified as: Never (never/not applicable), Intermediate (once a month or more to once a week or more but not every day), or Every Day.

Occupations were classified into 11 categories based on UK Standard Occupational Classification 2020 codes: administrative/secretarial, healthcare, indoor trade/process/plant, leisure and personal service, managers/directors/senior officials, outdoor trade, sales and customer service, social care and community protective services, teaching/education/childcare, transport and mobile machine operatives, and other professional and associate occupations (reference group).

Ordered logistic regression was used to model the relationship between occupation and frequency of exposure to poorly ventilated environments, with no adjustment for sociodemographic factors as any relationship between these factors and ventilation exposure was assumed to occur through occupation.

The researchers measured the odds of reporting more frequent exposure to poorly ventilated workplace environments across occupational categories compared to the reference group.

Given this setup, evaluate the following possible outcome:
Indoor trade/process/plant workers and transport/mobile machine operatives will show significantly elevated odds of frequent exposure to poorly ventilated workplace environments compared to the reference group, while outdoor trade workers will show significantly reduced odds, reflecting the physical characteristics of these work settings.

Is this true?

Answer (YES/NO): NO